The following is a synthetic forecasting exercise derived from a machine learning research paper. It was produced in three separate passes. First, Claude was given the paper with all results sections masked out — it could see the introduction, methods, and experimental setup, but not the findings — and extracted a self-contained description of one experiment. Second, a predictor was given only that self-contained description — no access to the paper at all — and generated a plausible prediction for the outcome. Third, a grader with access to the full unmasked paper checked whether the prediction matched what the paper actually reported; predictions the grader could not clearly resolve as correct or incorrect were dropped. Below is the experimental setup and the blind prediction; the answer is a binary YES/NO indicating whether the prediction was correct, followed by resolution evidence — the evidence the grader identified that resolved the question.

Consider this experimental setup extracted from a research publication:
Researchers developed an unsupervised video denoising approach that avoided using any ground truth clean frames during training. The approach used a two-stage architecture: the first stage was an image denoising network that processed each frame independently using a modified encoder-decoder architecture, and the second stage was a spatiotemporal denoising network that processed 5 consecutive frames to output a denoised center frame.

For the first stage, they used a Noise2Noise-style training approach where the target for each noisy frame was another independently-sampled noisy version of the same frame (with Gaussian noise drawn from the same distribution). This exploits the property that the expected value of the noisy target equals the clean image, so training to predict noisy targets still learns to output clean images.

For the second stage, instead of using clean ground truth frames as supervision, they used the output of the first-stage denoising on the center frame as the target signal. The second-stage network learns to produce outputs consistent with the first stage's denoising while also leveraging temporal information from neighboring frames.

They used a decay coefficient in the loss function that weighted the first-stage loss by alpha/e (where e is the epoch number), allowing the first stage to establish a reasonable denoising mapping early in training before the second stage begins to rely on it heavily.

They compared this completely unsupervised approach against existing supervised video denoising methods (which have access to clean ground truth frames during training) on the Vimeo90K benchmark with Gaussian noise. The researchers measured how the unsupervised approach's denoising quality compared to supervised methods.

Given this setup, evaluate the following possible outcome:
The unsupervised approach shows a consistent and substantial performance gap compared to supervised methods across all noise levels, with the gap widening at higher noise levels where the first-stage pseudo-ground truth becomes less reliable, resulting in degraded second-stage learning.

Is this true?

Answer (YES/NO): NO